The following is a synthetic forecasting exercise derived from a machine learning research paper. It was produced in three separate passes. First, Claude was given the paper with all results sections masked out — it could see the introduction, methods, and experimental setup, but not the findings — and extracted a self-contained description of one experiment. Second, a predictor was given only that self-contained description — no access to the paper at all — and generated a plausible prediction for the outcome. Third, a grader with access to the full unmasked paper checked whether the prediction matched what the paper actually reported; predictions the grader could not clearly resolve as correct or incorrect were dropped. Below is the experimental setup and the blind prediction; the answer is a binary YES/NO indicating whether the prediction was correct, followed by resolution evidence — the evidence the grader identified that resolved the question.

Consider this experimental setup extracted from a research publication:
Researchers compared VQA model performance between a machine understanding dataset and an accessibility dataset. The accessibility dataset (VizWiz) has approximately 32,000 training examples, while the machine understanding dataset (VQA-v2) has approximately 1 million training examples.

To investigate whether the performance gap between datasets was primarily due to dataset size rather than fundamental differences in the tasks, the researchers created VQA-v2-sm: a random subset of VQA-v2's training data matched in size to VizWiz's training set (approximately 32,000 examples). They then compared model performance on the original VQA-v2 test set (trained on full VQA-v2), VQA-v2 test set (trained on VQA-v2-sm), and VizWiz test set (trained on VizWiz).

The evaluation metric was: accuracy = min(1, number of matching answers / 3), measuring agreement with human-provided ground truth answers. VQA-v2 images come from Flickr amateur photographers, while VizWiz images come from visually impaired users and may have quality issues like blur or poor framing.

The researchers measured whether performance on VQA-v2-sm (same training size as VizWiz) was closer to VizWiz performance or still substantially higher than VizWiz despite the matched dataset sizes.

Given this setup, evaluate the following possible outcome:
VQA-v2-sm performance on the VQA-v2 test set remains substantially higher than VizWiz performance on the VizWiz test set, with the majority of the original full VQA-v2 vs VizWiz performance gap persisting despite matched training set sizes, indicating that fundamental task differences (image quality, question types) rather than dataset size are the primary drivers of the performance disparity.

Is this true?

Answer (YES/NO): YES